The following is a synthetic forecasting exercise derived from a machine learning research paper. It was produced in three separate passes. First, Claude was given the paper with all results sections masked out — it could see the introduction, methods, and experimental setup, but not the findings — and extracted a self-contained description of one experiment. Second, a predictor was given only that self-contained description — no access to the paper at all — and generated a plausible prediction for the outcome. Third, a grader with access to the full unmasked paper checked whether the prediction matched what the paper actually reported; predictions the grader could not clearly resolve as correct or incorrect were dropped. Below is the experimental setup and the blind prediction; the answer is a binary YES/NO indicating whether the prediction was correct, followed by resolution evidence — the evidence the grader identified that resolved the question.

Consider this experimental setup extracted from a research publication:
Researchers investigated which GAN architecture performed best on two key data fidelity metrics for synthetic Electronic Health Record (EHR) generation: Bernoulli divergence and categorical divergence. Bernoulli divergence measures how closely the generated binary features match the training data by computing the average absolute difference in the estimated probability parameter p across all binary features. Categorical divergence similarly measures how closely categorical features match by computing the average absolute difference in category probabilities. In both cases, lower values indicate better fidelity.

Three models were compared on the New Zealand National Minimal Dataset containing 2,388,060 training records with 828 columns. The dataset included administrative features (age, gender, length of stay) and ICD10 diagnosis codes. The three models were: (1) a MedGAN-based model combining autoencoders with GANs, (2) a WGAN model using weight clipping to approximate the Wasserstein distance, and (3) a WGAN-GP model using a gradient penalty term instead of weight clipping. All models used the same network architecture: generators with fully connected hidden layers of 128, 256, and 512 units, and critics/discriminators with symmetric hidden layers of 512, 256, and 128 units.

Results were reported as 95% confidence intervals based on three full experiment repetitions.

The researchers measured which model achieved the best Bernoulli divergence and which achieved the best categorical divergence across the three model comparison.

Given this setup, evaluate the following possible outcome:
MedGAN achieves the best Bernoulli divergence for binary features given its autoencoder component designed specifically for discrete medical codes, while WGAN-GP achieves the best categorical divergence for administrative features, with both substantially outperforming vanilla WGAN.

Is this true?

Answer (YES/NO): NO